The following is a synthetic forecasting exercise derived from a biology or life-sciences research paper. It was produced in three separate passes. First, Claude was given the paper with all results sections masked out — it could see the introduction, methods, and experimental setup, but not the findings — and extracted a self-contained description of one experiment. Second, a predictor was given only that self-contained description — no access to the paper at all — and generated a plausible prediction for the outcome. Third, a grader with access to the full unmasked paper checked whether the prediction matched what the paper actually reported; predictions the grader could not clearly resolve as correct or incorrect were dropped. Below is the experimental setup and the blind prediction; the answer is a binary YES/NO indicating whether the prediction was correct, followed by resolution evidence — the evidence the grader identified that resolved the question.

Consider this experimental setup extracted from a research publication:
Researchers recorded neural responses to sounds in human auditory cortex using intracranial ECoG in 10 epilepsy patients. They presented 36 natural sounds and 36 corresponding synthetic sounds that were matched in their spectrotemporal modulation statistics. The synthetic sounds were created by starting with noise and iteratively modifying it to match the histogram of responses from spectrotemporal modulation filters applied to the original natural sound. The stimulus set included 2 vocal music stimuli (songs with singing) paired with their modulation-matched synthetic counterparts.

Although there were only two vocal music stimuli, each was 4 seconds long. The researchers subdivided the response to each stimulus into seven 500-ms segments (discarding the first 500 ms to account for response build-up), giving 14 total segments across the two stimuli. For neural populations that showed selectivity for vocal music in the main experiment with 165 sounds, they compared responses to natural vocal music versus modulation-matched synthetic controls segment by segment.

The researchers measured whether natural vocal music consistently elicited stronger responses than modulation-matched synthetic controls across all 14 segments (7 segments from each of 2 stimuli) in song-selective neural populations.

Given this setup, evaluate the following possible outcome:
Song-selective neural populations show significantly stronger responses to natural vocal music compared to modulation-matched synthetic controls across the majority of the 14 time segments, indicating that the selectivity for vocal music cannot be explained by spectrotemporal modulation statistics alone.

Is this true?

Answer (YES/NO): YES